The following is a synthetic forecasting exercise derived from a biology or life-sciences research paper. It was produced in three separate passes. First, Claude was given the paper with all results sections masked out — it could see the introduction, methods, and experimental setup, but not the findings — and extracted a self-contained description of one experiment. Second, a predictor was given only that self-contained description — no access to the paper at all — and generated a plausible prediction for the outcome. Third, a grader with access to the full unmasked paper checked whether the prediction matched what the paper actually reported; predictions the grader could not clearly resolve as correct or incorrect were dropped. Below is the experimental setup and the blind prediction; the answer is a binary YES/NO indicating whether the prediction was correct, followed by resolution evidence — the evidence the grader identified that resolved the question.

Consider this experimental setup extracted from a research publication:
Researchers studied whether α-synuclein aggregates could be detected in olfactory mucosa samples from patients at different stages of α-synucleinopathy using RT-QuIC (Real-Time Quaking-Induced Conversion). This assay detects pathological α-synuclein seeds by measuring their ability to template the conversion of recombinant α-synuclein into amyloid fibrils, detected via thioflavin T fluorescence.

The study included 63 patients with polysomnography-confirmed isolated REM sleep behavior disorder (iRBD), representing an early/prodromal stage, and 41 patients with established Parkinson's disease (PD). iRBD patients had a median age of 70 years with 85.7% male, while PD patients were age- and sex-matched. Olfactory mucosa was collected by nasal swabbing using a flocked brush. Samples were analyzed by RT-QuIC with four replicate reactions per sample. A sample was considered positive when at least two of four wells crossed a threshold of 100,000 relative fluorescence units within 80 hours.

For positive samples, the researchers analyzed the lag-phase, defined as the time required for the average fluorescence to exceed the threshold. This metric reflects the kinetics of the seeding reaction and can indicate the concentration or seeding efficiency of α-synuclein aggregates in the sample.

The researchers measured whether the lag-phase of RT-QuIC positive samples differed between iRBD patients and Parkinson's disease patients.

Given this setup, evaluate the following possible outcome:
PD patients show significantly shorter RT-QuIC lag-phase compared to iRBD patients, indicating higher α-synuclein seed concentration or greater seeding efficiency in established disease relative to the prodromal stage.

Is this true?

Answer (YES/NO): NO